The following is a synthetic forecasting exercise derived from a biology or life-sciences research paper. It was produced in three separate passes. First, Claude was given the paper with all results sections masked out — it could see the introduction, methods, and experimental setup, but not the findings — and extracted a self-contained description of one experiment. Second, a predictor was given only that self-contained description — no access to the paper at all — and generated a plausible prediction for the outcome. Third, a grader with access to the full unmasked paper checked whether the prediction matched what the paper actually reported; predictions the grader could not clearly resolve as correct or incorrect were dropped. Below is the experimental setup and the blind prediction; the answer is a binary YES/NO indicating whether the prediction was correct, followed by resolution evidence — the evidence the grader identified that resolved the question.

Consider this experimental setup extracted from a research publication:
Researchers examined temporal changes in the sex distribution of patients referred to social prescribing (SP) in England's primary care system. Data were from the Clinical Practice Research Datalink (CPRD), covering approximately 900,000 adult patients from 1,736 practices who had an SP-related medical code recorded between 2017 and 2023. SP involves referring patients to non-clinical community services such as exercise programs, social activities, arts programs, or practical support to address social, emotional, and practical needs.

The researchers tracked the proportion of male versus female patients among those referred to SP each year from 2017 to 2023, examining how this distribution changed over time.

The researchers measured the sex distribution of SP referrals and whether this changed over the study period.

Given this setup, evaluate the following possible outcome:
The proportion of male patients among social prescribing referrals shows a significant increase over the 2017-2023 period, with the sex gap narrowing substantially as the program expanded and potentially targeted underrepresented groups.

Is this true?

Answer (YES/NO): NO